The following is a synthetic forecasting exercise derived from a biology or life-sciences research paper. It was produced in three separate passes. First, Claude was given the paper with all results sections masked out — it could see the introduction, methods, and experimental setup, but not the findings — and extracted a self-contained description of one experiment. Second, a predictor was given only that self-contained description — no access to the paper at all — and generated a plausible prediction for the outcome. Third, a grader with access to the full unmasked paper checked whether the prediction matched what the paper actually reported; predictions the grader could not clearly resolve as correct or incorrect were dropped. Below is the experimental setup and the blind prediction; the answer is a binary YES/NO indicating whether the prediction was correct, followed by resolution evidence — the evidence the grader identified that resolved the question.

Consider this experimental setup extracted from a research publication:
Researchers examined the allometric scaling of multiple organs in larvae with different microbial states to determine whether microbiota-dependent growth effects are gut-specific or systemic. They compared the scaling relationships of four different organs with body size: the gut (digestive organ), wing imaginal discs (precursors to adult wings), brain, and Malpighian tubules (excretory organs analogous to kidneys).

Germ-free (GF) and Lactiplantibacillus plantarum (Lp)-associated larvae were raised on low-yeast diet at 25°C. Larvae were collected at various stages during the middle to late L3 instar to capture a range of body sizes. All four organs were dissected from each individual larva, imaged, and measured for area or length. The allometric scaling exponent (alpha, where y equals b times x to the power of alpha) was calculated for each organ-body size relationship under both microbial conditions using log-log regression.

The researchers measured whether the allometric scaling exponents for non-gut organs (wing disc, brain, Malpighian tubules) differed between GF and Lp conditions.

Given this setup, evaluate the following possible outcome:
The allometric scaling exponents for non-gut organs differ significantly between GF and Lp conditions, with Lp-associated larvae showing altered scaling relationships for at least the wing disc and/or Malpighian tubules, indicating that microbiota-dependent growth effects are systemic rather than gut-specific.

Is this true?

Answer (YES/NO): NO